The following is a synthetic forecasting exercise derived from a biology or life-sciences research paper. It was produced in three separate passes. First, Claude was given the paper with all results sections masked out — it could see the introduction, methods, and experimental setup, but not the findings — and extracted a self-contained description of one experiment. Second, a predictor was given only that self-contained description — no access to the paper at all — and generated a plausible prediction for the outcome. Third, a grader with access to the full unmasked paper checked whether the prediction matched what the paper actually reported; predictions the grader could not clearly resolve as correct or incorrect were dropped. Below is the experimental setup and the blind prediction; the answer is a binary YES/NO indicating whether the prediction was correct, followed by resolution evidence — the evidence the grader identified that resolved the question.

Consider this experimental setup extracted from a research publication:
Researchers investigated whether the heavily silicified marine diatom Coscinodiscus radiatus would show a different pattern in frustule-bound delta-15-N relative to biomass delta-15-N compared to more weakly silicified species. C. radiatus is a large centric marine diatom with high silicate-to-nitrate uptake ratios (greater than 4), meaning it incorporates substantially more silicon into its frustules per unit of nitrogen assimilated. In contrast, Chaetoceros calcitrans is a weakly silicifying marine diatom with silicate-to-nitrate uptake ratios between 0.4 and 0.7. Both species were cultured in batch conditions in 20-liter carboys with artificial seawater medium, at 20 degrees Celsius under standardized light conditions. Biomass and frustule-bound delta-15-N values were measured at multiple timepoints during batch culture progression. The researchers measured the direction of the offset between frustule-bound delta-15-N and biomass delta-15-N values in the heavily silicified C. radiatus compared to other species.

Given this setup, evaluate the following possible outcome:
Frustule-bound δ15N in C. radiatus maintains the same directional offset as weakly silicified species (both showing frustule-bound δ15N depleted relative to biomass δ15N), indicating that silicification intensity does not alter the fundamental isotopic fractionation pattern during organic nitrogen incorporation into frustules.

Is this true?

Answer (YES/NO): NO